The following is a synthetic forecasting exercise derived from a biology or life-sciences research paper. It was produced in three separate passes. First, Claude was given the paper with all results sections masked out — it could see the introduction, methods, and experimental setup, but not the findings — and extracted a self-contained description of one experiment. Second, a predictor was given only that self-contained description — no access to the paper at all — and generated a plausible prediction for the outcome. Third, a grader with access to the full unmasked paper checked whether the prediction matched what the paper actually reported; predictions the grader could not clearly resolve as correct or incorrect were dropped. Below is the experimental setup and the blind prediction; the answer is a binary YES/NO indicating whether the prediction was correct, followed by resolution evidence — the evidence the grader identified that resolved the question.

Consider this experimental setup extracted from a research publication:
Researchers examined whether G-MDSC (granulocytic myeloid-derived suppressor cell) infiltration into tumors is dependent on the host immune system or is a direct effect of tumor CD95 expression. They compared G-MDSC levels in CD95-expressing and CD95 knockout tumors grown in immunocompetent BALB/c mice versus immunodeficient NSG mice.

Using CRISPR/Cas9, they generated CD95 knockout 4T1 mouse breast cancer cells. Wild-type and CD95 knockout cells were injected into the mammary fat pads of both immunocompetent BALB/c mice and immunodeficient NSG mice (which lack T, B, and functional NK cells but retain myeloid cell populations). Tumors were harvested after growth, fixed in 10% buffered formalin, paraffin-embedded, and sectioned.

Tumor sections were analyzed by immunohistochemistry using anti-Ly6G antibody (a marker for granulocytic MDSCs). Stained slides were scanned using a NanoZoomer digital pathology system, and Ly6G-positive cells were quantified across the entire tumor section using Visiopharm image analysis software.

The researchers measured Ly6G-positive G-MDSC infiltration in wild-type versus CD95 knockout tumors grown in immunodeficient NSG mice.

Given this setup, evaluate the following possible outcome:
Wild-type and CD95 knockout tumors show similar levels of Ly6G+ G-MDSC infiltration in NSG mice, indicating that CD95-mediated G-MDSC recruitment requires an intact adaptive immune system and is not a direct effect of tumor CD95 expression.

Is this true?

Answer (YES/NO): YES